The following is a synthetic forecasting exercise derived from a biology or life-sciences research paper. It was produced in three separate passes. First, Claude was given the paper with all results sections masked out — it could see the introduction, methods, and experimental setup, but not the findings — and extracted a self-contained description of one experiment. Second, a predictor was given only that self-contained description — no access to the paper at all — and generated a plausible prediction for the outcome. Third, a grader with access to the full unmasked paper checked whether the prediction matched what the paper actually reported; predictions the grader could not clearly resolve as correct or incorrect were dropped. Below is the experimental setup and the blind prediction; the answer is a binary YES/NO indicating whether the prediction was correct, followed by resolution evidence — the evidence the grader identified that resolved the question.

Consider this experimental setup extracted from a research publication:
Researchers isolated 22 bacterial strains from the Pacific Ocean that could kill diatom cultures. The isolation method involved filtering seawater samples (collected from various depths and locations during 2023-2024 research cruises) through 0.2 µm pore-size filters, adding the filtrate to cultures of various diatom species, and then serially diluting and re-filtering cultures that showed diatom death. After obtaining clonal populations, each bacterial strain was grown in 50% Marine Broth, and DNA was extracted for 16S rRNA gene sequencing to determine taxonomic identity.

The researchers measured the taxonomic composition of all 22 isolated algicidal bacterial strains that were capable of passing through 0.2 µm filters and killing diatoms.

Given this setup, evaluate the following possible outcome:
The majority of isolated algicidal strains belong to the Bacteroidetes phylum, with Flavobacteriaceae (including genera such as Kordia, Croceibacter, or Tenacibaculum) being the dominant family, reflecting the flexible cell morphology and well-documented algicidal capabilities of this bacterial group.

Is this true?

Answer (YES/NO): NO